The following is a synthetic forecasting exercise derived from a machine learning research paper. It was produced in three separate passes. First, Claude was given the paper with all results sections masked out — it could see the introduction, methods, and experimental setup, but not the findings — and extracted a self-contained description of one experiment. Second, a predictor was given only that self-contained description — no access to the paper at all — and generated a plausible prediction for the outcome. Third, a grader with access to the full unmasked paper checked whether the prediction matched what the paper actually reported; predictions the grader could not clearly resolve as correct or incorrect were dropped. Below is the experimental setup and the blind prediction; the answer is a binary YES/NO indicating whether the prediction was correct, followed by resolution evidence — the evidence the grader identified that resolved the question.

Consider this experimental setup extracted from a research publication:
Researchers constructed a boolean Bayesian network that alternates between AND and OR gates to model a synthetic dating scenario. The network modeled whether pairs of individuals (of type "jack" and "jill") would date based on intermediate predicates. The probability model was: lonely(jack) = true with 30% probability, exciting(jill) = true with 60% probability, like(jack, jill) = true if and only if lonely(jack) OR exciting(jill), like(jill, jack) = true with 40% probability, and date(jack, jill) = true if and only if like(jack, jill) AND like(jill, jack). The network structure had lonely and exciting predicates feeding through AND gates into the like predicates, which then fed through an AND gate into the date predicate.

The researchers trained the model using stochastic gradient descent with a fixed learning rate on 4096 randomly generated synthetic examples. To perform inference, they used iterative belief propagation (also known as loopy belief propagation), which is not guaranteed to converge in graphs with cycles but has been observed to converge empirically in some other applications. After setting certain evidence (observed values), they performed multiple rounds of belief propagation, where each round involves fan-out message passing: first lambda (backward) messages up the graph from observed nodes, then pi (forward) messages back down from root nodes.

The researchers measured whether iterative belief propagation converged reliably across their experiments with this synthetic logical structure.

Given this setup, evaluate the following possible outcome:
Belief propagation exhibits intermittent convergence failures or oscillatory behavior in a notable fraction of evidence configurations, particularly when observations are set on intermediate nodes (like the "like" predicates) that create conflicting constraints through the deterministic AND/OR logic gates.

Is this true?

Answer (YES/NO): NO